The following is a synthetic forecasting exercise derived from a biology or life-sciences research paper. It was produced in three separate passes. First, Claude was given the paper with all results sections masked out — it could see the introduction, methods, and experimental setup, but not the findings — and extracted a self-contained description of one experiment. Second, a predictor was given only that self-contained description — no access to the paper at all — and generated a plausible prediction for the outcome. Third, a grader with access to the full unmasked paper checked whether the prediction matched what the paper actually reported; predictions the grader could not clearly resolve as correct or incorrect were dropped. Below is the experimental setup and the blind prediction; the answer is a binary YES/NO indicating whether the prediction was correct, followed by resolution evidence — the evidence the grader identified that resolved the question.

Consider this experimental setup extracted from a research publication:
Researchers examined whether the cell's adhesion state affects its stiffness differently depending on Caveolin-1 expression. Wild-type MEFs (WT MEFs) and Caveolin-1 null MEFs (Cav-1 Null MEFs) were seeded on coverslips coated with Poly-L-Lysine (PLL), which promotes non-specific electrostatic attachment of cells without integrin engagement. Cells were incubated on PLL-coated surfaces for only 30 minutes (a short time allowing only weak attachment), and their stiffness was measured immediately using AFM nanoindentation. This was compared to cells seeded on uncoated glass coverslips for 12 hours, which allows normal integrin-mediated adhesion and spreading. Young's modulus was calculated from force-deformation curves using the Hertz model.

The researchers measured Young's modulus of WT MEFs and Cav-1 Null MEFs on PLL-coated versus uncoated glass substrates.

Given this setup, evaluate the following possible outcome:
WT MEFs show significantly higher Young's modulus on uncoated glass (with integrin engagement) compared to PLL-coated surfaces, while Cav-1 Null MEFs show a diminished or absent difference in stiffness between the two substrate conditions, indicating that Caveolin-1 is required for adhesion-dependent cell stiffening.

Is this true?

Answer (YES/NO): NO